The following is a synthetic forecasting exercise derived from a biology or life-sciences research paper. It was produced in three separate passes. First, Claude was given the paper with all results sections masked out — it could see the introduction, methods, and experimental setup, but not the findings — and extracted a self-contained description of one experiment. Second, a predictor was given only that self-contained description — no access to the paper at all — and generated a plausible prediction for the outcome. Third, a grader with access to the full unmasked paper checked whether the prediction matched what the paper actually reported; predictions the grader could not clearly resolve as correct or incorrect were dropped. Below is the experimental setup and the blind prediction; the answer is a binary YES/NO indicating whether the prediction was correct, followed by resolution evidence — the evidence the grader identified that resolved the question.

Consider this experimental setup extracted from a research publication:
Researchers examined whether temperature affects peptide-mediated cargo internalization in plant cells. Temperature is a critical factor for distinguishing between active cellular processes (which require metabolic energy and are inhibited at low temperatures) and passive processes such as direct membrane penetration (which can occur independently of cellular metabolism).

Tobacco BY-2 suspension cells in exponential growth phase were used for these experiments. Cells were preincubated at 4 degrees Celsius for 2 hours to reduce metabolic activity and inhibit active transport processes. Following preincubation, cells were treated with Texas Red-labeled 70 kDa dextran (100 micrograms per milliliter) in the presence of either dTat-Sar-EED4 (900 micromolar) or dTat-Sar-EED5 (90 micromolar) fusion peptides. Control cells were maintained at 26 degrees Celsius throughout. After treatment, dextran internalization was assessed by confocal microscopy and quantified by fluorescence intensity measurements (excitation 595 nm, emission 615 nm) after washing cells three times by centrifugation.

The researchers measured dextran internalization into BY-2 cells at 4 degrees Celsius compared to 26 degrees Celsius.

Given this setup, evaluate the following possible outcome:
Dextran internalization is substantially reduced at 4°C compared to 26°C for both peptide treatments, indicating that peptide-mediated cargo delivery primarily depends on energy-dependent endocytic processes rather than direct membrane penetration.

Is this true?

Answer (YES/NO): YES